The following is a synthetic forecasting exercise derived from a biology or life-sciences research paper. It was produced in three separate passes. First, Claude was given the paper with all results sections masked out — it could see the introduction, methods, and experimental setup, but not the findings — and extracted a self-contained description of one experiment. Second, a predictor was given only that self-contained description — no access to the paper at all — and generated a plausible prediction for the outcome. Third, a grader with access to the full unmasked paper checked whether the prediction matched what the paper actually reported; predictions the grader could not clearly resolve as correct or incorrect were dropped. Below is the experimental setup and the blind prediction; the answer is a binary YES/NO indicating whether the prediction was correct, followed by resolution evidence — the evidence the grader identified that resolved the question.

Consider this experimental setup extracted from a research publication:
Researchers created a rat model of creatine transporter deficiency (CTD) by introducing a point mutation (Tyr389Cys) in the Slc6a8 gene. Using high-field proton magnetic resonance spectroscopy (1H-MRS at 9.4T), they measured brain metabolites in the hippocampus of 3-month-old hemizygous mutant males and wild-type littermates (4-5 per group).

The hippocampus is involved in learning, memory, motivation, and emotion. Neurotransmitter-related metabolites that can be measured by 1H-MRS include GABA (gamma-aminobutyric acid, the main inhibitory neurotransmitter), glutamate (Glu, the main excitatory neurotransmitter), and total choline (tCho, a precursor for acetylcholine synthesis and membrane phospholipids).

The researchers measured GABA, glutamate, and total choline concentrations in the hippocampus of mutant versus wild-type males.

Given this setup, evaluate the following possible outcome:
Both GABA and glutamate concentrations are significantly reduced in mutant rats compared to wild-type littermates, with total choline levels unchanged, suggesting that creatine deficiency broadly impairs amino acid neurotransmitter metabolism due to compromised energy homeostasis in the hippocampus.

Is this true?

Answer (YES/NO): NO